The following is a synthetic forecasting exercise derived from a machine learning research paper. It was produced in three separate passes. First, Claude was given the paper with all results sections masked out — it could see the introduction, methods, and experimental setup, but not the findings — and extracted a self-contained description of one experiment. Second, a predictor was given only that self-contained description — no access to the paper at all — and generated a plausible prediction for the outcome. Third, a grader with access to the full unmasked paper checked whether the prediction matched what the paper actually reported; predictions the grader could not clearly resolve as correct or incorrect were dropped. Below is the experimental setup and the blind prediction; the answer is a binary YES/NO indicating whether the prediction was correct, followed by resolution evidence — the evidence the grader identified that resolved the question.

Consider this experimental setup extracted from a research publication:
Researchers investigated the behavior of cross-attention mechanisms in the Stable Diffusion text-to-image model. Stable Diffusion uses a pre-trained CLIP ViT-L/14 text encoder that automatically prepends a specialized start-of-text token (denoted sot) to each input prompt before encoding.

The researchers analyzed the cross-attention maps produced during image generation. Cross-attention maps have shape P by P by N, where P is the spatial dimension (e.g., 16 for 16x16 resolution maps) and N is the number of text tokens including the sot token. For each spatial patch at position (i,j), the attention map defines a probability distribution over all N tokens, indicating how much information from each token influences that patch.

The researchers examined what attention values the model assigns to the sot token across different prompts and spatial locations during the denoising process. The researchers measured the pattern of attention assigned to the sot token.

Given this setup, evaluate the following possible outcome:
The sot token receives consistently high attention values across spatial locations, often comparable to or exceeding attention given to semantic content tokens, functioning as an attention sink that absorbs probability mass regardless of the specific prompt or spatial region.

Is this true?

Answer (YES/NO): YES